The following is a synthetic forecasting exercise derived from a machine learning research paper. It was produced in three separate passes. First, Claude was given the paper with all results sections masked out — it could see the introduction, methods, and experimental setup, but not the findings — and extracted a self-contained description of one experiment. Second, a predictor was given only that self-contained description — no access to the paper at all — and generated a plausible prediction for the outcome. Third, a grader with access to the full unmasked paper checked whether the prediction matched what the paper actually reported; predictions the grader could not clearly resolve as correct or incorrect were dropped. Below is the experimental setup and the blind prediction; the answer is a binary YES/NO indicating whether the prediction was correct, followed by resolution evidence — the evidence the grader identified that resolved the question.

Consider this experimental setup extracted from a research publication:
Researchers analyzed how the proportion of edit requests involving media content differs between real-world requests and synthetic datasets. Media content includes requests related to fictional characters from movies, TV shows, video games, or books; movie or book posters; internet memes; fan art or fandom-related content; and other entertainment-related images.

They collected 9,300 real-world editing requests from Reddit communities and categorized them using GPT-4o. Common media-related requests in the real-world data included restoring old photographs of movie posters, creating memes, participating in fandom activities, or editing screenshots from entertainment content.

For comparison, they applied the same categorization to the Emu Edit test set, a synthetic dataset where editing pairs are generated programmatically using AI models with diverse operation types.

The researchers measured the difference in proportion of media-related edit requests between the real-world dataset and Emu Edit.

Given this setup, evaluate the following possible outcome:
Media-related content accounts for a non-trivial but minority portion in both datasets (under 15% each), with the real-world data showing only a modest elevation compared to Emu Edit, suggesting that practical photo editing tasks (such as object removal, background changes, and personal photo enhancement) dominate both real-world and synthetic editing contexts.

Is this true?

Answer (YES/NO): NO